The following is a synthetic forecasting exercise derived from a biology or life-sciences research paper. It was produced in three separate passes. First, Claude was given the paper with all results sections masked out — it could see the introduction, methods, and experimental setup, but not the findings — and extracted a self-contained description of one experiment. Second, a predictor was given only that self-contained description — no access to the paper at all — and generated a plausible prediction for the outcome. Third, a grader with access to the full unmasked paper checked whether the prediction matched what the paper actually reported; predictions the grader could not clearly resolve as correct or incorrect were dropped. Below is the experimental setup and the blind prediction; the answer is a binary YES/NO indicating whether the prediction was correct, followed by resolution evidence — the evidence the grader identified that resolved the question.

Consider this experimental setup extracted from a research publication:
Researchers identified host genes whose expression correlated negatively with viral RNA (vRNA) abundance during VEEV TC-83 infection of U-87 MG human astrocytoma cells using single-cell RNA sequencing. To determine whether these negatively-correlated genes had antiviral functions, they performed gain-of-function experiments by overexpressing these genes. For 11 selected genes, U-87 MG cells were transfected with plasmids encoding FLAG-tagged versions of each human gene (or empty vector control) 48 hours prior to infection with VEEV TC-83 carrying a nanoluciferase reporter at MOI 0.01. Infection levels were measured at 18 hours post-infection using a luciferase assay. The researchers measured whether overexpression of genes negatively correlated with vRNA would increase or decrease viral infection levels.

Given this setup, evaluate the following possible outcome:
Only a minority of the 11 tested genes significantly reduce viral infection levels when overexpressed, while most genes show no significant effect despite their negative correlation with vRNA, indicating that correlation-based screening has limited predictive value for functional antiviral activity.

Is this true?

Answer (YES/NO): NO